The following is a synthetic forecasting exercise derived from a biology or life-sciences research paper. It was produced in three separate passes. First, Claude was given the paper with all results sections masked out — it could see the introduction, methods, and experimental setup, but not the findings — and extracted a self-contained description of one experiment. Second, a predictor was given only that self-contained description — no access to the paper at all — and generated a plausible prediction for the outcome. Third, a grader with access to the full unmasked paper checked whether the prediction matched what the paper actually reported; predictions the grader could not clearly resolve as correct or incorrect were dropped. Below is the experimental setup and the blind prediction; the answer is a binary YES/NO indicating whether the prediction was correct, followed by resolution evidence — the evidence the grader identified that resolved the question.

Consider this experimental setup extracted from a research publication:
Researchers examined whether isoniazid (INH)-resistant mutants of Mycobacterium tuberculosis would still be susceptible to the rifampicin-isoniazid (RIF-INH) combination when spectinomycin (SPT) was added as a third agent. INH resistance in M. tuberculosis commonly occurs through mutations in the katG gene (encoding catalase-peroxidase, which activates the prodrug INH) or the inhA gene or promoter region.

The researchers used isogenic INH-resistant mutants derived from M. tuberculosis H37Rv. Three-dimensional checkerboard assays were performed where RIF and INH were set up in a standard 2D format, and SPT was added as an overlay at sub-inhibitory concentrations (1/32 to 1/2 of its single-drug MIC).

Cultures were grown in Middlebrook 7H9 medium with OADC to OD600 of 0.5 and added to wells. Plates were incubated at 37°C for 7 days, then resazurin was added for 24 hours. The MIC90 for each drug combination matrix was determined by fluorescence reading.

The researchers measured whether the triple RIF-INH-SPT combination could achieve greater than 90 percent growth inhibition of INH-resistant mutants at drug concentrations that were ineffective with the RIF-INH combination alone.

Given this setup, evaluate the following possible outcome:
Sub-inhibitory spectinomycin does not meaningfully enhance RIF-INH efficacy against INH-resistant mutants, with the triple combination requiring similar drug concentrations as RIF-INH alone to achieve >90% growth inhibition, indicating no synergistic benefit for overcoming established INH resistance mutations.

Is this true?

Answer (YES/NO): NO